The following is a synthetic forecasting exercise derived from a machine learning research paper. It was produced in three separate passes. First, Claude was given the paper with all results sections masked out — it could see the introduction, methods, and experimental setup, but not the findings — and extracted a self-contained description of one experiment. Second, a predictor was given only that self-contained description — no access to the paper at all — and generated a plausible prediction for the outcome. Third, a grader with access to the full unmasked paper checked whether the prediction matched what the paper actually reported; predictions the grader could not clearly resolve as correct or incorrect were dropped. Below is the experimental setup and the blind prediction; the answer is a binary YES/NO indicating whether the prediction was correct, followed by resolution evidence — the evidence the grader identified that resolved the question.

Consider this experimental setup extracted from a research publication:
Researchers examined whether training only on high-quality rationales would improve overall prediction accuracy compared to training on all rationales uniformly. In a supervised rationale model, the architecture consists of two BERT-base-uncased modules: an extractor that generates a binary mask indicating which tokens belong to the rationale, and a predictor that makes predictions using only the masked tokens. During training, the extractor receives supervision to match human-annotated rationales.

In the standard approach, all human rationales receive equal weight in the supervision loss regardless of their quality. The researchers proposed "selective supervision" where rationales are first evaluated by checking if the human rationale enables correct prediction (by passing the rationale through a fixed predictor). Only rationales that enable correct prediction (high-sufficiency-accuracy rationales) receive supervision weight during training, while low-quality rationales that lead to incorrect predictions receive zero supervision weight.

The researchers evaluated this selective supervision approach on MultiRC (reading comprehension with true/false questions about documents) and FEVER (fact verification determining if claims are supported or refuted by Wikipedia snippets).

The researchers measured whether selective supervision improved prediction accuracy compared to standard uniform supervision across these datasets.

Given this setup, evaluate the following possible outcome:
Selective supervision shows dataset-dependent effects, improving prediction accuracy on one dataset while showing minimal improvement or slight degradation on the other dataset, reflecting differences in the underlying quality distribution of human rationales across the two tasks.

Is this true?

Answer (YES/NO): NO